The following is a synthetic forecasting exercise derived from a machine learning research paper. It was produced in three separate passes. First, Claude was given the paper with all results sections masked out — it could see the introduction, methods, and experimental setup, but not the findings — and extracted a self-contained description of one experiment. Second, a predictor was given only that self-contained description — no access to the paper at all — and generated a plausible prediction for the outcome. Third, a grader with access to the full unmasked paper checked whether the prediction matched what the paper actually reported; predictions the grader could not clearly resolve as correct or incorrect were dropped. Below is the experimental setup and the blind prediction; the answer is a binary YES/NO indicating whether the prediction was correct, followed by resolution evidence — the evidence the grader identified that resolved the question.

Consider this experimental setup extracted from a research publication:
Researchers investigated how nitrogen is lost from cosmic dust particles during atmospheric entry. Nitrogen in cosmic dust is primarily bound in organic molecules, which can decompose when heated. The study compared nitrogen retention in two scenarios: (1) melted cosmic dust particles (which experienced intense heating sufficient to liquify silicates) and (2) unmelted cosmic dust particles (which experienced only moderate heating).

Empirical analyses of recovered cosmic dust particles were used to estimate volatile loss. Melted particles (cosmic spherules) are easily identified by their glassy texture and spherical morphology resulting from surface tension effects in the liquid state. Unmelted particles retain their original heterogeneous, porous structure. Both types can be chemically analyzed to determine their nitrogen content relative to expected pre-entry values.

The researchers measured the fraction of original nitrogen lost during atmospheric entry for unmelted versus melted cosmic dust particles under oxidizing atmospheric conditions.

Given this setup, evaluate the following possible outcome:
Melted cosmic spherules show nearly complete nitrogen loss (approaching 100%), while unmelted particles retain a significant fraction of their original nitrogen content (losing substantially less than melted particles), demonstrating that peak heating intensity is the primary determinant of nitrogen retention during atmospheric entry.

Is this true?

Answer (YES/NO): NO